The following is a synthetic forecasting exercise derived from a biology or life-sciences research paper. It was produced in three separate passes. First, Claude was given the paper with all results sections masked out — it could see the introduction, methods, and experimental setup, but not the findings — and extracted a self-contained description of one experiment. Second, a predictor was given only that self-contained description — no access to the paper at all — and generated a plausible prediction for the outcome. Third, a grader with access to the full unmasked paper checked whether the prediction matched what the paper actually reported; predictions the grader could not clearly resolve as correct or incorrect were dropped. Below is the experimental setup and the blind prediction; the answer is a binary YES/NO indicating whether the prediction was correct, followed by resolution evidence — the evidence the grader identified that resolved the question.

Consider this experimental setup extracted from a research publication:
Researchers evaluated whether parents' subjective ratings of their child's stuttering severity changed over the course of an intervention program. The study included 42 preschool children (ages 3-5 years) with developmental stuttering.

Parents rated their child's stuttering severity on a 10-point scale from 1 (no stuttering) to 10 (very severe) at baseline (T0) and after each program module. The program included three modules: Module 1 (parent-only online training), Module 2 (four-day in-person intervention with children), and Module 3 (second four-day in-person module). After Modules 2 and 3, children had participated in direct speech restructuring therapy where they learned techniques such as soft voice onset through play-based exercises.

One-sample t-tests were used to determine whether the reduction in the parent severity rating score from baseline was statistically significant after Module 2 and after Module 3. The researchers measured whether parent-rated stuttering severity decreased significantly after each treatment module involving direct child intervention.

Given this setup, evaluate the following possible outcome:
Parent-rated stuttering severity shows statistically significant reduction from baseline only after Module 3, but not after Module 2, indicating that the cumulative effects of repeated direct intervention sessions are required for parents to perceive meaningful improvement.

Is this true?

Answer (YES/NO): NO